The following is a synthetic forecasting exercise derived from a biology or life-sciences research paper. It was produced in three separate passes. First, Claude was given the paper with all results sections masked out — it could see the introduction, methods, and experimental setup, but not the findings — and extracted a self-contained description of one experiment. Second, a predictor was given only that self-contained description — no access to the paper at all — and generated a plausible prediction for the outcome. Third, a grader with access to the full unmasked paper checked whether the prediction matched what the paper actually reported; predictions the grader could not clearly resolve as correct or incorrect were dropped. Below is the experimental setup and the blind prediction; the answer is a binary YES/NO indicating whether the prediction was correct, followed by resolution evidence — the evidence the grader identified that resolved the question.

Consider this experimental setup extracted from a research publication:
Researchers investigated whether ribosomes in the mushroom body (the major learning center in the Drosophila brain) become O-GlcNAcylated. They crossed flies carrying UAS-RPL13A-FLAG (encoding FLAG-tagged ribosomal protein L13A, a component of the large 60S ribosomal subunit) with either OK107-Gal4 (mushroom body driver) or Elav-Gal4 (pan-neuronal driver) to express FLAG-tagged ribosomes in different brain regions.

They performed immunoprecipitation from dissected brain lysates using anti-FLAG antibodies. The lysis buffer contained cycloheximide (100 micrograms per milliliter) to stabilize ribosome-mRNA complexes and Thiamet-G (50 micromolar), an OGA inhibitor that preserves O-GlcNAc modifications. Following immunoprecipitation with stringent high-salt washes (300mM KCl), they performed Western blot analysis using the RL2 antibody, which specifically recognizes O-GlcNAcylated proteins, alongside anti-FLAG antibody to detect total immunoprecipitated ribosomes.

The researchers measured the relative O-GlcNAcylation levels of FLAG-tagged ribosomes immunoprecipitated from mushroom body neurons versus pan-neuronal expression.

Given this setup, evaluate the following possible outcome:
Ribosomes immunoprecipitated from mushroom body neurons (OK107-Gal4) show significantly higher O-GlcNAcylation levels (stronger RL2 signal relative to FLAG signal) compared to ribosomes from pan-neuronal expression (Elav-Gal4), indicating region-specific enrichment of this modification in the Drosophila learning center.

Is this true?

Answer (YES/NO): YES